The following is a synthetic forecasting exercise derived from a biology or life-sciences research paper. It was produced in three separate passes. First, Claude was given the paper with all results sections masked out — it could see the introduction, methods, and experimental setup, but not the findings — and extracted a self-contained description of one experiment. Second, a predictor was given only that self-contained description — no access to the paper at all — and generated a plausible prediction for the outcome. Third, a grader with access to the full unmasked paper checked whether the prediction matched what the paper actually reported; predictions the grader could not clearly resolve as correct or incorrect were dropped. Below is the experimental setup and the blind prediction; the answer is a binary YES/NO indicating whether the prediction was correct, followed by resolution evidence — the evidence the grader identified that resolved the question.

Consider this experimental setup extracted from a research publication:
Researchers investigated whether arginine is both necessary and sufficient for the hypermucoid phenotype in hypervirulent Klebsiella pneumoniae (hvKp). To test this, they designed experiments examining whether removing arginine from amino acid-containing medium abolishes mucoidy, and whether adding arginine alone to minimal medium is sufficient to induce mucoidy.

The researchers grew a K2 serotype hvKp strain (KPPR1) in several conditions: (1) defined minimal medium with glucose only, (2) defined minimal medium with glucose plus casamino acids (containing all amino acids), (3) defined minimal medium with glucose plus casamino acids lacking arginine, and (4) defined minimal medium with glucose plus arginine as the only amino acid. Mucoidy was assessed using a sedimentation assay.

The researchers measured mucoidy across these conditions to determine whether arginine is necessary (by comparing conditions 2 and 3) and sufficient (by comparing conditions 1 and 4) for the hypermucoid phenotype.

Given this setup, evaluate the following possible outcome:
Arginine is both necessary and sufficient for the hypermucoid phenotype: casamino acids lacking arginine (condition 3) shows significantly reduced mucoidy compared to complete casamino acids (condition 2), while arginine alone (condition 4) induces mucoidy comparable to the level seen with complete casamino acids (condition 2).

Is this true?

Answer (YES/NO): YES